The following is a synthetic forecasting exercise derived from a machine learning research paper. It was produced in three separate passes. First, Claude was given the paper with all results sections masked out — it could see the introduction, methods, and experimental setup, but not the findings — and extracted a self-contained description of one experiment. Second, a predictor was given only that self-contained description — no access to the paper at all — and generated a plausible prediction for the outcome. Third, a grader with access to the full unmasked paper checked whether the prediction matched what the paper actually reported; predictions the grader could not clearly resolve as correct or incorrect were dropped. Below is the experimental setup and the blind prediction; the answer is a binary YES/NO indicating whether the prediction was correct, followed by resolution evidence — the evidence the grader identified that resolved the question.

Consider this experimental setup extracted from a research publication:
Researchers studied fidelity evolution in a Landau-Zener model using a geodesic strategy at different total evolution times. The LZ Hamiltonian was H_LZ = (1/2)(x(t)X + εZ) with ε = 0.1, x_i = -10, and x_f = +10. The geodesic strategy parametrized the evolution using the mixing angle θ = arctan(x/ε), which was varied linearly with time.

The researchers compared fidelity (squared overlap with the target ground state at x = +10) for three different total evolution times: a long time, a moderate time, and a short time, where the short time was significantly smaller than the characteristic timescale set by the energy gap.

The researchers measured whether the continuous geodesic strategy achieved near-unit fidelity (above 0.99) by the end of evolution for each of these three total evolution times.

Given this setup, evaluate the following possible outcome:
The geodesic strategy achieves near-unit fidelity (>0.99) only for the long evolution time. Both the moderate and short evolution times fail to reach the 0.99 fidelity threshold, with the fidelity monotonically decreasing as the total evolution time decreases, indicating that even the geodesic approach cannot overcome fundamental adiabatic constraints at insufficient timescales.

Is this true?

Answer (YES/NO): NO